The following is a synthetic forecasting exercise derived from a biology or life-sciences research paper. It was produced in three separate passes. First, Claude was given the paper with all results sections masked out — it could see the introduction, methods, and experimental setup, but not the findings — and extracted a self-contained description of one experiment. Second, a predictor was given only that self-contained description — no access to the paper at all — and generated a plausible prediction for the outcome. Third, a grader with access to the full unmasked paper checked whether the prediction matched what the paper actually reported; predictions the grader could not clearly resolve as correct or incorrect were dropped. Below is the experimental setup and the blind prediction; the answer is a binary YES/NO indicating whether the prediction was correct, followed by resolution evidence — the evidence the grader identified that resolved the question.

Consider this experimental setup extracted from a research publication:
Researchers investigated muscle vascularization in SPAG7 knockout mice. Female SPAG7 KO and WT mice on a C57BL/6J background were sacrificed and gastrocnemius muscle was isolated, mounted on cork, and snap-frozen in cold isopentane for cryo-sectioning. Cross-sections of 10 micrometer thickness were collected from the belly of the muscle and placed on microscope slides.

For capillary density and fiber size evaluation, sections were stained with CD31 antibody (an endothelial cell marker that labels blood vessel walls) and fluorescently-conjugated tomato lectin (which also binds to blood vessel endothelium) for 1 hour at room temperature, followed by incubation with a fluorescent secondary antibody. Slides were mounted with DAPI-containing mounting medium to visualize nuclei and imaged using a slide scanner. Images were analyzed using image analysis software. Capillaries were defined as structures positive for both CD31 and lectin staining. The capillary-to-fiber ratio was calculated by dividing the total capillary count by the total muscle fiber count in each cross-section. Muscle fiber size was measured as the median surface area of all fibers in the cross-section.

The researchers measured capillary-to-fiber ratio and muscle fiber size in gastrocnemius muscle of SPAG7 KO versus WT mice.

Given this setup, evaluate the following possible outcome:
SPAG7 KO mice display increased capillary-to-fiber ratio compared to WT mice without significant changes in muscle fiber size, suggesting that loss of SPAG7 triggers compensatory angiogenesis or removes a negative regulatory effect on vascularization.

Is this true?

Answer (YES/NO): NO